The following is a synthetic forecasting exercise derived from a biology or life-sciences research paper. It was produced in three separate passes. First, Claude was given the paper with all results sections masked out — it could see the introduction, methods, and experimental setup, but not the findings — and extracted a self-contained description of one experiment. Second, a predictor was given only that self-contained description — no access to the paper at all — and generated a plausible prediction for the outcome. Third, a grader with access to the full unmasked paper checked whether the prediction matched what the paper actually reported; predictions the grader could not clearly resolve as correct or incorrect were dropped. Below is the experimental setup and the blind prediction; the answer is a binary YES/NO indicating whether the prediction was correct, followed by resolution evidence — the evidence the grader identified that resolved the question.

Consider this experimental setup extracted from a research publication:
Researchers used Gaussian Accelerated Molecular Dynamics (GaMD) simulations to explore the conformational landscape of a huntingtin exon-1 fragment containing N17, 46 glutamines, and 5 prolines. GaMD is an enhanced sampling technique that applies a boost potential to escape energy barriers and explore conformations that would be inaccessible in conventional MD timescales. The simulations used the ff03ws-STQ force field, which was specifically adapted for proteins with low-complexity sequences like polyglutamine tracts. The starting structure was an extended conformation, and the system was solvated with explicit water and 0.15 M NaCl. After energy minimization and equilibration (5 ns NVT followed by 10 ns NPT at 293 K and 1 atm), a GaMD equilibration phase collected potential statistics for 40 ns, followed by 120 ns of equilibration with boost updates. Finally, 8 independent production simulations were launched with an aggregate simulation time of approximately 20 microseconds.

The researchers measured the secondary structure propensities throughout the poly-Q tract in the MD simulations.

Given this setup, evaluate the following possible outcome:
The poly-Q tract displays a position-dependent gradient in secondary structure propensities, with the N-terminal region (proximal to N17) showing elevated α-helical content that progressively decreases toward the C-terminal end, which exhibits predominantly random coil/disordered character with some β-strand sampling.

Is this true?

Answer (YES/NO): NO